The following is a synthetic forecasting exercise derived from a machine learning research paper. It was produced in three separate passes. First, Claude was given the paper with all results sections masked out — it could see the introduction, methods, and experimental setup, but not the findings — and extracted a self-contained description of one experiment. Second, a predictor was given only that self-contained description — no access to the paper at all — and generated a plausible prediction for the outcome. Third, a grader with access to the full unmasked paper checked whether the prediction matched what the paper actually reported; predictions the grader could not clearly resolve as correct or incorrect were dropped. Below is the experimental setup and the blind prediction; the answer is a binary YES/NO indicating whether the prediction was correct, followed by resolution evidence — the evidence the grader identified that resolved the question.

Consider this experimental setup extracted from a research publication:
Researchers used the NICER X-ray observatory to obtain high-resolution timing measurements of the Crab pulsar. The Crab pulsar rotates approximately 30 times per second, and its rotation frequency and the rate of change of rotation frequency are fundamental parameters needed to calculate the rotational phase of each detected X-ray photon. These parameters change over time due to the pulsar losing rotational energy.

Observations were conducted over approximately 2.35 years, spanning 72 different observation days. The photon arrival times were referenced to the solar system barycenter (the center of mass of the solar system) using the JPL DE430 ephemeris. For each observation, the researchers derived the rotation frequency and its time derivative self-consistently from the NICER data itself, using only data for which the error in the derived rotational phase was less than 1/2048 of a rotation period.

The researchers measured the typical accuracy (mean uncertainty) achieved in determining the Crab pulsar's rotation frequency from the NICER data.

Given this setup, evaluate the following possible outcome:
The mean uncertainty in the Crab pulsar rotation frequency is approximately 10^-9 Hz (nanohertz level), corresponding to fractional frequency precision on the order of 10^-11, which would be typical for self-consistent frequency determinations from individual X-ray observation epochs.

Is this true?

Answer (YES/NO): YES